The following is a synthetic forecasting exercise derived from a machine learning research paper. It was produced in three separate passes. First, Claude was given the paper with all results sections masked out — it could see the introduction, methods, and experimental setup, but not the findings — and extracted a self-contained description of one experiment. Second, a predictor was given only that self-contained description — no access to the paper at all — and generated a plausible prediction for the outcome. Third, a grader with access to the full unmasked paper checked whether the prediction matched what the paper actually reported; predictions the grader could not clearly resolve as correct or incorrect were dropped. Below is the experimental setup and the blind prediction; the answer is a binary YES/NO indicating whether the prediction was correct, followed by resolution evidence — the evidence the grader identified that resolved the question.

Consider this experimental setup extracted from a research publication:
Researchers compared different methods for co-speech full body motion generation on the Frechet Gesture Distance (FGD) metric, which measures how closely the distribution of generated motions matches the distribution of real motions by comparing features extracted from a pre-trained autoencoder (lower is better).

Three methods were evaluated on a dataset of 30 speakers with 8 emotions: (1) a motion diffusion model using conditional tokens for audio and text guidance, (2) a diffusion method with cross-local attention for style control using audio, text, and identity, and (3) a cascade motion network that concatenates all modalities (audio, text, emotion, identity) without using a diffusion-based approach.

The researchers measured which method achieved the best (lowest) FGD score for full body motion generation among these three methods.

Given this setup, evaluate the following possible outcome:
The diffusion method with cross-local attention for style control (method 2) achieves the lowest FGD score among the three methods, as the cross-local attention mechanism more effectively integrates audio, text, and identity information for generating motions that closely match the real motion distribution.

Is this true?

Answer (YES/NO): NO